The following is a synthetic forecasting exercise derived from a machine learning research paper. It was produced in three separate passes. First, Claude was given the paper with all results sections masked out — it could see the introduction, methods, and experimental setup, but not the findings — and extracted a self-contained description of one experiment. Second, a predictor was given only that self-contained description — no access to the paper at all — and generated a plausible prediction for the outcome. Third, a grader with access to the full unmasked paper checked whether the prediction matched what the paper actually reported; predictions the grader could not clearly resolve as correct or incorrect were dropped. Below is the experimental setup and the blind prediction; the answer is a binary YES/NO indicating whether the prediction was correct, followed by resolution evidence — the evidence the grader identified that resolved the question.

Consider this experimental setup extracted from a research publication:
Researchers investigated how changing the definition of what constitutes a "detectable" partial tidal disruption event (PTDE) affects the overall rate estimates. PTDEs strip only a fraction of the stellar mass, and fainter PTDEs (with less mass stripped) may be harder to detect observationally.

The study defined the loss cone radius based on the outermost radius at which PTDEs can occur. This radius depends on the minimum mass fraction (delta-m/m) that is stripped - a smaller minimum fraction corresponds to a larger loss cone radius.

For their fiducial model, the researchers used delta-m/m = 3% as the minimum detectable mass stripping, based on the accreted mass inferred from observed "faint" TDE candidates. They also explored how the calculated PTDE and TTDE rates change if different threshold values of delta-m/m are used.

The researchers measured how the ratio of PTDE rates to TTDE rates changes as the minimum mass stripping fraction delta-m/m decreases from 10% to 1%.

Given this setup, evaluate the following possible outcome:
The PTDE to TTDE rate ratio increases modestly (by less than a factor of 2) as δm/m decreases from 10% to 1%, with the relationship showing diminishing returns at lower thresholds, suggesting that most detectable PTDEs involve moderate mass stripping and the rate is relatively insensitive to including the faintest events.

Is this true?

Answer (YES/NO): NO